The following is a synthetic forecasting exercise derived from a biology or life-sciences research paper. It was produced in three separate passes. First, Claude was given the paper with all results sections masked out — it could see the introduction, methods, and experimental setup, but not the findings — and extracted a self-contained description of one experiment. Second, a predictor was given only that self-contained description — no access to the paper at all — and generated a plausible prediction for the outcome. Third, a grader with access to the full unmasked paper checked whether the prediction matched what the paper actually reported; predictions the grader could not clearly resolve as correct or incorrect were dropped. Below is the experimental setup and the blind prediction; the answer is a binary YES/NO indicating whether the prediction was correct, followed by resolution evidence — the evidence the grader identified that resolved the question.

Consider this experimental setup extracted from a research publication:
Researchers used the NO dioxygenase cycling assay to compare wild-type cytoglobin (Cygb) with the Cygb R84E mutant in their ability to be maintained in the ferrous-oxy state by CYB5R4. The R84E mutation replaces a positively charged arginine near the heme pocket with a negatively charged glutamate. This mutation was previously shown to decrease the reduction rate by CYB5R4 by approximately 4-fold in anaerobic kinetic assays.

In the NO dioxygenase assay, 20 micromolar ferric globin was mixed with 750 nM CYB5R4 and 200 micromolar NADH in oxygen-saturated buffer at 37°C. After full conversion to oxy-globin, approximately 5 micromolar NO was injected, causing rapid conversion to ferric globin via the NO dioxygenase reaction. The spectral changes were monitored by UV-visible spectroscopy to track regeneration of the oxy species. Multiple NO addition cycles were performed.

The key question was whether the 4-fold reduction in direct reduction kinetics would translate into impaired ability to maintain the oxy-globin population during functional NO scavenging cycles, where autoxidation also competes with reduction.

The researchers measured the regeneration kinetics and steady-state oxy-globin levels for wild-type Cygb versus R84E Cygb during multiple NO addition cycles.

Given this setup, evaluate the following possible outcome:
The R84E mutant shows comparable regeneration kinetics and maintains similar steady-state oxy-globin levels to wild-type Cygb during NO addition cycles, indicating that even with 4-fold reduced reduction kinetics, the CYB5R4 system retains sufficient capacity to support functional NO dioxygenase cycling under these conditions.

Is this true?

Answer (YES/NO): NO